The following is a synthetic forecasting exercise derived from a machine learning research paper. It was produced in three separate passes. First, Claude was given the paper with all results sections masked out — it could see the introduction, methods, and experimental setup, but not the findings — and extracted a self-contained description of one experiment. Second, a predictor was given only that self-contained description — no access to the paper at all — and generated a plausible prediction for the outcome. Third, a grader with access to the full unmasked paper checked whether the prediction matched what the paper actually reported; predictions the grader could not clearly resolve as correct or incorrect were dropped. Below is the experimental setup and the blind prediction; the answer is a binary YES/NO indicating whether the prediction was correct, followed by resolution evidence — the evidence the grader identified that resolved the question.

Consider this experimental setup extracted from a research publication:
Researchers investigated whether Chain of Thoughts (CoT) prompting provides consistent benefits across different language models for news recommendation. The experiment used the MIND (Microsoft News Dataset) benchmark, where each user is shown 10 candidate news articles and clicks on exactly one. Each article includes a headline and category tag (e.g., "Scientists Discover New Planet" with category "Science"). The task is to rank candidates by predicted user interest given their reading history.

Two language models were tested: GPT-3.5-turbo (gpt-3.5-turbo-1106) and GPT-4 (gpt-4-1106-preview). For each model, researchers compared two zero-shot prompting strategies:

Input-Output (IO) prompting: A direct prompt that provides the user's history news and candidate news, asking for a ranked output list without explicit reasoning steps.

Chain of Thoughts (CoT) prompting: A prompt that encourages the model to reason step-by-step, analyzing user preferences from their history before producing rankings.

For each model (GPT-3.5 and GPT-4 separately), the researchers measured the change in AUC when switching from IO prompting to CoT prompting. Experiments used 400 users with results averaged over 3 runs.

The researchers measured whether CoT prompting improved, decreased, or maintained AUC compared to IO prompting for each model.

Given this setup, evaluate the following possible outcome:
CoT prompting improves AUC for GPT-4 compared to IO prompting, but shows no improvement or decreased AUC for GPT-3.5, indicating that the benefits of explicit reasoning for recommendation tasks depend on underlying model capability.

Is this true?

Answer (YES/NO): YES